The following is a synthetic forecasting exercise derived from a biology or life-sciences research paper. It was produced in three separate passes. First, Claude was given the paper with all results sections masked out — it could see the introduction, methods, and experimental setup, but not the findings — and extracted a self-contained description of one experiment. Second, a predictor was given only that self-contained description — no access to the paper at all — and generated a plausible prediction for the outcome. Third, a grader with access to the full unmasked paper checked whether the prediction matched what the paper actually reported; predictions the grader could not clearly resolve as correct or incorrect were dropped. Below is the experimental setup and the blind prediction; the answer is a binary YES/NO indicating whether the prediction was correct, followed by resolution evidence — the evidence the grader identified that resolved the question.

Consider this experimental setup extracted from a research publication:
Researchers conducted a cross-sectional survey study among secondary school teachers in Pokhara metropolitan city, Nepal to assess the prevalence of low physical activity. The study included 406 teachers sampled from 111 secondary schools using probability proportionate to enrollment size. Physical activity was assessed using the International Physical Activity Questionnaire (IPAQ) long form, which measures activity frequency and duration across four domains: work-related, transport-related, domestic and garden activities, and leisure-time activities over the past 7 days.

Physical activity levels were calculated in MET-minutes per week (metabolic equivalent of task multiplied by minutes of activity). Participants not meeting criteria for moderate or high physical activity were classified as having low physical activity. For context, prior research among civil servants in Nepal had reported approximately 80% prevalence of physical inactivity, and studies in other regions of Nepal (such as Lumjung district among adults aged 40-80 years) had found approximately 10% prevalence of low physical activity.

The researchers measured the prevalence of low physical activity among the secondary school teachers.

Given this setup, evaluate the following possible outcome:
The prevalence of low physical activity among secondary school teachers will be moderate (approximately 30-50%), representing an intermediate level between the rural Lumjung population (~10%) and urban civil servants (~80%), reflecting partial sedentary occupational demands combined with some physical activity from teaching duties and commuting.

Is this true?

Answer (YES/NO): NO